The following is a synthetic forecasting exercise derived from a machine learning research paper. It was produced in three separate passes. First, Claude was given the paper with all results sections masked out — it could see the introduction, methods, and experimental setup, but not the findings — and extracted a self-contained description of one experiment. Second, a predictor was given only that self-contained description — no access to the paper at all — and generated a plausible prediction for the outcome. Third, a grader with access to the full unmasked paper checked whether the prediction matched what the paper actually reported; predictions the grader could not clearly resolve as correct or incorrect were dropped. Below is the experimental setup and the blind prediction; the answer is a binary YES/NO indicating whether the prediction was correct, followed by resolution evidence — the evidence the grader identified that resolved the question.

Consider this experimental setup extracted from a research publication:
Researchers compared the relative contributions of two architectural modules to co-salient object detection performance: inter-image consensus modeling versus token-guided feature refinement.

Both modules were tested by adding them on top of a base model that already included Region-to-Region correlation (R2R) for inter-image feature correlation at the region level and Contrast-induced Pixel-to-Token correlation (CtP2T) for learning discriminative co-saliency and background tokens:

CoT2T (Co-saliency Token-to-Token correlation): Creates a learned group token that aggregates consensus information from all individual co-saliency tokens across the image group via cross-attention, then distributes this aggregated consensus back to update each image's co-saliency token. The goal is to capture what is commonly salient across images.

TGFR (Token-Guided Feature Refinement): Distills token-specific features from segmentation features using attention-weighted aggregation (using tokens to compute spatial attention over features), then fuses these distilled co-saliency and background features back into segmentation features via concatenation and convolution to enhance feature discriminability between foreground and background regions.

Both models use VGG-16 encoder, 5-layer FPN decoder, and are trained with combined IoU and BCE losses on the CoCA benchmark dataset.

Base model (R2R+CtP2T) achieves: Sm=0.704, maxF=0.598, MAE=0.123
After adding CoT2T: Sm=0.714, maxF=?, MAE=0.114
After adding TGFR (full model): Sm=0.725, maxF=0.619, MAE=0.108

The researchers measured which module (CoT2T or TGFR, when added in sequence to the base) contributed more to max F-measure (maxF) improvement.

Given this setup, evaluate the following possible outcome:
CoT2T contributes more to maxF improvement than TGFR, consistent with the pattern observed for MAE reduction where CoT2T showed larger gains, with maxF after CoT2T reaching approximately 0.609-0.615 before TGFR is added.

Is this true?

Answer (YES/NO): NO